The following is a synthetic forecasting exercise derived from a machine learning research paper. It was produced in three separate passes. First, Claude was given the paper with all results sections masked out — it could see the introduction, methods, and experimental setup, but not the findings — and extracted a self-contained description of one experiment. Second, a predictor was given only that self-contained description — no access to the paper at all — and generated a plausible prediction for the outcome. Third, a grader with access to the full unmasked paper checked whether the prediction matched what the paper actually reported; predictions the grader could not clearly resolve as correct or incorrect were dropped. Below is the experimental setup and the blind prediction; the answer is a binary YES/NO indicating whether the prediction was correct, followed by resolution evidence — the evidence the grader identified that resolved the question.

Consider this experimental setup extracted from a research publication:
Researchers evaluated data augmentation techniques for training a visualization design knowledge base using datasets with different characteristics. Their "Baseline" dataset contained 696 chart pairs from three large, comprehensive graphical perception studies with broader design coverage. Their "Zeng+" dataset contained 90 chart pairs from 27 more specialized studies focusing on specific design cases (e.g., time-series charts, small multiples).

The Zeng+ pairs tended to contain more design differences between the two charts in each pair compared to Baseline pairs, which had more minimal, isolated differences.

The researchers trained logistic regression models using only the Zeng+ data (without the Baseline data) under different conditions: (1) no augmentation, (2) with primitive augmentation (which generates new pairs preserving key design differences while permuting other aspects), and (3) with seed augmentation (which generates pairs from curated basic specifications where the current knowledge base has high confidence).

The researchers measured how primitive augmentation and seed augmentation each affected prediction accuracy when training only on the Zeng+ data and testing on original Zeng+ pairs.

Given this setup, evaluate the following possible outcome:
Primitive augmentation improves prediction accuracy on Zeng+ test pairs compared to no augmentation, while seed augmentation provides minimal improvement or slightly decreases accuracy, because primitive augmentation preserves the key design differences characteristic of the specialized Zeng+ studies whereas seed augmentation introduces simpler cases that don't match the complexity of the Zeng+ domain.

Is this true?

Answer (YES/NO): NO